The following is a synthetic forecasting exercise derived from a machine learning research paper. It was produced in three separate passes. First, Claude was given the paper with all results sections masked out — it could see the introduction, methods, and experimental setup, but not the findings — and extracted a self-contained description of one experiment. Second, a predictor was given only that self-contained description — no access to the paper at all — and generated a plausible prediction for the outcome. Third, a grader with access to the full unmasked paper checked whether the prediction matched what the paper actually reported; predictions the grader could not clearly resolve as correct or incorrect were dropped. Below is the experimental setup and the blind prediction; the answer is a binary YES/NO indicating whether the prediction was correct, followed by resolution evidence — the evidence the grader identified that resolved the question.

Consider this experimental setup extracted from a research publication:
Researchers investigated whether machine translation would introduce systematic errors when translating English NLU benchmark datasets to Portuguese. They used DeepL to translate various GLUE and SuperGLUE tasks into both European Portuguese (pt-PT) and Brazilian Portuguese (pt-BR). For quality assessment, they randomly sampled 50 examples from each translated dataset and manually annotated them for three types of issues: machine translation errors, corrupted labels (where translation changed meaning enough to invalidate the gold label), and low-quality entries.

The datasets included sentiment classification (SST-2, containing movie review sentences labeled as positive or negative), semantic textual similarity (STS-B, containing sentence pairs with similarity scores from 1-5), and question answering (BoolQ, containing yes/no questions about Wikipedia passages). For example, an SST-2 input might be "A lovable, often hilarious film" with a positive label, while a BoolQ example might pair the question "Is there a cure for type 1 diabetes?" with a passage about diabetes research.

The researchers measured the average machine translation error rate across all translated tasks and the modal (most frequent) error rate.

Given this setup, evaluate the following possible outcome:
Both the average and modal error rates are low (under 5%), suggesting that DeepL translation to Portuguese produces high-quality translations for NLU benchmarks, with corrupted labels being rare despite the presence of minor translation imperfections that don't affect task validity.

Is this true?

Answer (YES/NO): NO